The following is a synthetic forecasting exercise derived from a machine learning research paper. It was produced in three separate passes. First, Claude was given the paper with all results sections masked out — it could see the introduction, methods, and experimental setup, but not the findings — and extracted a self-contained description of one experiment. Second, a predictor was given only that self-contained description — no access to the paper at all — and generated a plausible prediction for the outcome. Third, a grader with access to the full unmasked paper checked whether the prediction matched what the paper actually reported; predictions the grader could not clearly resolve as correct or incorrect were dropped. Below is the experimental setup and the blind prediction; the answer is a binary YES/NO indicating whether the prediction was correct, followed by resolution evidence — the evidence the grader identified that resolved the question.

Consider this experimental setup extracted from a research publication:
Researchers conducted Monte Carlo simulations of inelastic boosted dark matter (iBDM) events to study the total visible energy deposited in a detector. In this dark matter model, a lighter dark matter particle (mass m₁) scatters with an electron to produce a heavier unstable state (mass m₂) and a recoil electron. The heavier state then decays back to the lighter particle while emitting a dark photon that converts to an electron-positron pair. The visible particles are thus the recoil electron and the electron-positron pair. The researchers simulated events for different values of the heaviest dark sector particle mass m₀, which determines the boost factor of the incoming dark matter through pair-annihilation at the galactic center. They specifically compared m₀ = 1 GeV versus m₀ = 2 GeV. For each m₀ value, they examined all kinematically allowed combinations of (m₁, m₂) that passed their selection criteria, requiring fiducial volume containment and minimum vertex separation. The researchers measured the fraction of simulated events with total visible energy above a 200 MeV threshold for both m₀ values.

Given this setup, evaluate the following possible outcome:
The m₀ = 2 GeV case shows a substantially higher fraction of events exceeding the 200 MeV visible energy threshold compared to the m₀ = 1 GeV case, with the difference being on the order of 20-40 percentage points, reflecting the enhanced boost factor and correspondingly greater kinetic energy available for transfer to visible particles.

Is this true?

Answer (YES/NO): NO